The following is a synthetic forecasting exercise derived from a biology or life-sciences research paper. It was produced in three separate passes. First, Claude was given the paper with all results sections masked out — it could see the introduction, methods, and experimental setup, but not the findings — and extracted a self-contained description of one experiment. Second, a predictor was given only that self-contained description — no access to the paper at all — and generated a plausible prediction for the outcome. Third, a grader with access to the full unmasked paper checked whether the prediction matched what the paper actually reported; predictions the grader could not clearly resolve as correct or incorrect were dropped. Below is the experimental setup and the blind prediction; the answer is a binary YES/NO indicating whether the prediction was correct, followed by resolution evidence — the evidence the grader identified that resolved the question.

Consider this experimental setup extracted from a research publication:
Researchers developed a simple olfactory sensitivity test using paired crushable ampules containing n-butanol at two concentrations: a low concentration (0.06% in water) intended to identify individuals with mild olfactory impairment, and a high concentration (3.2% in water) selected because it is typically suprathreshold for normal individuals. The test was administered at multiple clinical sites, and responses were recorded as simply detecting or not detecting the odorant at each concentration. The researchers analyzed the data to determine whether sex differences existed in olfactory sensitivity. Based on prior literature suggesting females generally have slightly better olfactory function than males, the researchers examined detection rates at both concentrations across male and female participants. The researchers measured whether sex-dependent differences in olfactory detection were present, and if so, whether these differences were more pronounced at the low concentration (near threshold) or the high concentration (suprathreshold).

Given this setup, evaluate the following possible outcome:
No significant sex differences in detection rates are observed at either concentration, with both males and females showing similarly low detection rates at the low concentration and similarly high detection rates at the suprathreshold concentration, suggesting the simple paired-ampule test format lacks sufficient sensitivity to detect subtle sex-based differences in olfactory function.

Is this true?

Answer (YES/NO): NO